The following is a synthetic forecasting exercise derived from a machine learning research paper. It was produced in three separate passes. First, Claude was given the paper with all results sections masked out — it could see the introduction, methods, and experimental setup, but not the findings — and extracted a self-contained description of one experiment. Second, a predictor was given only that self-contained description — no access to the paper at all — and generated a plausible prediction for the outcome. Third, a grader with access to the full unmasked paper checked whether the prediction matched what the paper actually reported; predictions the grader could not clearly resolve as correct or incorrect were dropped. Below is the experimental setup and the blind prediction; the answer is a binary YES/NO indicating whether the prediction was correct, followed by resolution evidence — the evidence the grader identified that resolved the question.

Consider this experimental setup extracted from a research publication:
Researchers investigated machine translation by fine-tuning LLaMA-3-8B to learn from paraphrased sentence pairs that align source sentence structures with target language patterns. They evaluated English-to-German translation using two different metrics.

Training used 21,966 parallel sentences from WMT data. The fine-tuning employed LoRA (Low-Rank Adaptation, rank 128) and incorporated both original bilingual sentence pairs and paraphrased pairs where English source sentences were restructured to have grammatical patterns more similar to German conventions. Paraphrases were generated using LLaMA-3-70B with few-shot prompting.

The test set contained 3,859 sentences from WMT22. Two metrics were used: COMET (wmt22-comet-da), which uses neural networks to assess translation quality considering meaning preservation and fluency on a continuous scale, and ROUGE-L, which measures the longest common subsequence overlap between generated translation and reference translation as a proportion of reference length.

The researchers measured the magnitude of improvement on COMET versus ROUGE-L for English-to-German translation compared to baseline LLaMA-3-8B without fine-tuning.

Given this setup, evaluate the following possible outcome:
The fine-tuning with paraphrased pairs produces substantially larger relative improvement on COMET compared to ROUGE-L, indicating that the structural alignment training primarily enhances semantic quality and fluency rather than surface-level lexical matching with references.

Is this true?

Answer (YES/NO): NO